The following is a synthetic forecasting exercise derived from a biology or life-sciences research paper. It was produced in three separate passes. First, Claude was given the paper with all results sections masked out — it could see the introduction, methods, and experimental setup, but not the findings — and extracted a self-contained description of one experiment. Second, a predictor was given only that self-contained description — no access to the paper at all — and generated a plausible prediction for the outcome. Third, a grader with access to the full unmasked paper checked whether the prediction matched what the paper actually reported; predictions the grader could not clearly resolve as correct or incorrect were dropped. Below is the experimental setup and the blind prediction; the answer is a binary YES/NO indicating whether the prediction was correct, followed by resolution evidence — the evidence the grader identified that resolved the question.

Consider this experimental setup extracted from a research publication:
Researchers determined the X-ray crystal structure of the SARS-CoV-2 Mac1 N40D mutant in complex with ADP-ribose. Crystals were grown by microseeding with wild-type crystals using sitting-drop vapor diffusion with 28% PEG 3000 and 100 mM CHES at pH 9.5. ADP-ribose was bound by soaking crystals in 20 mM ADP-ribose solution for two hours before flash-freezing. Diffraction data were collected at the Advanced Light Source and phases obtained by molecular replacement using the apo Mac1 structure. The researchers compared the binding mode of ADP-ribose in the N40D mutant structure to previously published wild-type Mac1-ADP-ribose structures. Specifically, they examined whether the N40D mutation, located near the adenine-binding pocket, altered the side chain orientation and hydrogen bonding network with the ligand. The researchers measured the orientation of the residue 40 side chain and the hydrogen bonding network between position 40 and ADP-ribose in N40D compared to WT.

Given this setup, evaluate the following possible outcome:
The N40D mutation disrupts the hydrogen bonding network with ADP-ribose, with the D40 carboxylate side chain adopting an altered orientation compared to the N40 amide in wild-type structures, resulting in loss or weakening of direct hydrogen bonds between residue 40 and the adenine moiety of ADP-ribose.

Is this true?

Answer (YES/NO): NO